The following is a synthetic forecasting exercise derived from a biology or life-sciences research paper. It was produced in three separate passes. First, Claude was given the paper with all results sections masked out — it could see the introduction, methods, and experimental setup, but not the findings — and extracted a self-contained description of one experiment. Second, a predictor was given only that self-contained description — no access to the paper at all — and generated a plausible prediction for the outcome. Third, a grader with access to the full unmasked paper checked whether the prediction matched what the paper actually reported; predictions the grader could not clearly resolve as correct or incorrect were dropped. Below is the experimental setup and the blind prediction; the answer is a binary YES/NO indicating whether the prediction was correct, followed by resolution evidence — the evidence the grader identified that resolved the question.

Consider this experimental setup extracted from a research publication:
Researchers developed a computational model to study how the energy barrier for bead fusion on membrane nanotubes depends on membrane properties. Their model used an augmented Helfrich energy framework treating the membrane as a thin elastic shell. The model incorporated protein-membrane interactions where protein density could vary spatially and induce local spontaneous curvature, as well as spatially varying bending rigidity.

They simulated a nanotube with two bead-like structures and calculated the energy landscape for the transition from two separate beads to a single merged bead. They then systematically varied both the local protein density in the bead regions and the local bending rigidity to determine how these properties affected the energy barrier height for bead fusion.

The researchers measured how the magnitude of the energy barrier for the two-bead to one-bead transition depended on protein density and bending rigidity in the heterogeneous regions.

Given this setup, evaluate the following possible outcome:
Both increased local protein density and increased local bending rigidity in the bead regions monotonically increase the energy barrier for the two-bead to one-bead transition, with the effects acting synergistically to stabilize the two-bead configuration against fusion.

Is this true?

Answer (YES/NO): NO